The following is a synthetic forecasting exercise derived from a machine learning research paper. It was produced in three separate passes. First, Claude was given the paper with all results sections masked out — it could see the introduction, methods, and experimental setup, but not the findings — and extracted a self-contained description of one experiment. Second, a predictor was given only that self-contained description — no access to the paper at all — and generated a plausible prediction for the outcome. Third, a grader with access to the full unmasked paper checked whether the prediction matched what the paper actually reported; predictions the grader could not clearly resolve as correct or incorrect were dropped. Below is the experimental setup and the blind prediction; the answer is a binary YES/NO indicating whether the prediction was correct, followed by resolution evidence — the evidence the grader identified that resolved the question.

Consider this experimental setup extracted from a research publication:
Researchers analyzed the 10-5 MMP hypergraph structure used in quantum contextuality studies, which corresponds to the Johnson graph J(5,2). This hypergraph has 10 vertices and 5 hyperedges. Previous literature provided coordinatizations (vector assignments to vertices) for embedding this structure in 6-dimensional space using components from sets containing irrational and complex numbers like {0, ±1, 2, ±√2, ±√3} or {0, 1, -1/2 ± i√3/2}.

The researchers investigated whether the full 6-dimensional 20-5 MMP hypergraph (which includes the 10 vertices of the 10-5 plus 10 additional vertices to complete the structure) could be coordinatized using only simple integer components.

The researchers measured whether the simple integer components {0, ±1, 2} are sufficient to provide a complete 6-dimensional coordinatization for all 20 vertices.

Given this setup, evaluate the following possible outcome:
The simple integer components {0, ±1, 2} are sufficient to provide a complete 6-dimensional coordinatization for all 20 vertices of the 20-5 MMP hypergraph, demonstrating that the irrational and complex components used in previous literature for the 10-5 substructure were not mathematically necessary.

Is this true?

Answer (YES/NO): YES